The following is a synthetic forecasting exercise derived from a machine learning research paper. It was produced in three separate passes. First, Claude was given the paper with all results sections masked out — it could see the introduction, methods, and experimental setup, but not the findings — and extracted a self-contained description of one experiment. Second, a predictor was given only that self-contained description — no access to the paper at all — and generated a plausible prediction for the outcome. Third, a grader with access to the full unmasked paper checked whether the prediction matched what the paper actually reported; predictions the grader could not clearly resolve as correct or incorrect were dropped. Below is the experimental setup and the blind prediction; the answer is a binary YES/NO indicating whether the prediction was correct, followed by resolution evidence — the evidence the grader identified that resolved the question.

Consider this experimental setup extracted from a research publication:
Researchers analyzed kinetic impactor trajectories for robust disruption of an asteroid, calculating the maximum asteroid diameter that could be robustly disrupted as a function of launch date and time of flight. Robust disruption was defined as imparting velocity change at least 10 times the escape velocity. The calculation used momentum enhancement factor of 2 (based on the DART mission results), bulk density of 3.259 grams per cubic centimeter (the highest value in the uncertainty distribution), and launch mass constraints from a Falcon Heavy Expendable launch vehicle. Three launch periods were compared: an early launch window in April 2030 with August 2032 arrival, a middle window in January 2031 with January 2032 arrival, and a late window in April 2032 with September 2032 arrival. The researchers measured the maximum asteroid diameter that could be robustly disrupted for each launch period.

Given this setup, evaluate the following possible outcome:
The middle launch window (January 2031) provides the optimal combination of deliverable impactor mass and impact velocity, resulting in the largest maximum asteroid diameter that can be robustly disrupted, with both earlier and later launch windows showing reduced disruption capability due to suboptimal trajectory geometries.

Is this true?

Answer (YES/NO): NO